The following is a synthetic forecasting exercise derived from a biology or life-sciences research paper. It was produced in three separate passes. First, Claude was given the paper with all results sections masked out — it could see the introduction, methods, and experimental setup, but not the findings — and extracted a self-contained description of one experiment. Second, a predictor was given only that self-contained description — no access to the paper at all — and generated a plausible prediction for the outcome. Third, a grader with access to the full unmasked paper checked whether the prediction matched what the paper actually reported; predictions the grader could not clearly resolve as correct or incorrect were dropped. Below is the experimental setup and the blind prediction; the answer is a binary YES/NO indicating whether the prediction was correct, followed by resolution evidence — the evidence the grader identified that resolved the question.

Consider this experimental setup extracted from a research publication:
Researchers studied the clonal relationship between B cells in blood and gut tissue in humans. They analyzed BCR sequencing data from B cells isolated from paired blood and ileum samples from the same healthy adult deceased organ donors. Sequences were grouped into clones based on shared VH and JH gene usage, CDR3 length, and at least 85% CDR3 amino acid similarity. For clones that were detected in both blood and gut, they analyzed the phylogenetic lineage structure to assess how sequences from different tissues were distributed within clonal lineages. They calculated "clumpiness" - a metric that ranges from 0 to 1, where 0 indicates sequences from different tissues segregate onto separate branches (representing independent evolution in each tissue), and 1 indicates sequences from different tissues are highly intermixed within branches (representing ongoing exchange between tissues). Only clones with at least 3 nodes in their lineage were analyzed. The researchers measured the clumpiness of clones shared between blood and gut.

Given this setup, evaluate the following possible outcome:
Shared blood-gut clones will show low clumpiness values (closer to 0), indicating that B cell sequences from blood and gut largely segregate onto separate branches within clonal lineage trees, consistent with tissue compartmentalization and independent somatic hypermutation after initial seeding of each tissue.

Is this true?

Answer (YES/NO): YES